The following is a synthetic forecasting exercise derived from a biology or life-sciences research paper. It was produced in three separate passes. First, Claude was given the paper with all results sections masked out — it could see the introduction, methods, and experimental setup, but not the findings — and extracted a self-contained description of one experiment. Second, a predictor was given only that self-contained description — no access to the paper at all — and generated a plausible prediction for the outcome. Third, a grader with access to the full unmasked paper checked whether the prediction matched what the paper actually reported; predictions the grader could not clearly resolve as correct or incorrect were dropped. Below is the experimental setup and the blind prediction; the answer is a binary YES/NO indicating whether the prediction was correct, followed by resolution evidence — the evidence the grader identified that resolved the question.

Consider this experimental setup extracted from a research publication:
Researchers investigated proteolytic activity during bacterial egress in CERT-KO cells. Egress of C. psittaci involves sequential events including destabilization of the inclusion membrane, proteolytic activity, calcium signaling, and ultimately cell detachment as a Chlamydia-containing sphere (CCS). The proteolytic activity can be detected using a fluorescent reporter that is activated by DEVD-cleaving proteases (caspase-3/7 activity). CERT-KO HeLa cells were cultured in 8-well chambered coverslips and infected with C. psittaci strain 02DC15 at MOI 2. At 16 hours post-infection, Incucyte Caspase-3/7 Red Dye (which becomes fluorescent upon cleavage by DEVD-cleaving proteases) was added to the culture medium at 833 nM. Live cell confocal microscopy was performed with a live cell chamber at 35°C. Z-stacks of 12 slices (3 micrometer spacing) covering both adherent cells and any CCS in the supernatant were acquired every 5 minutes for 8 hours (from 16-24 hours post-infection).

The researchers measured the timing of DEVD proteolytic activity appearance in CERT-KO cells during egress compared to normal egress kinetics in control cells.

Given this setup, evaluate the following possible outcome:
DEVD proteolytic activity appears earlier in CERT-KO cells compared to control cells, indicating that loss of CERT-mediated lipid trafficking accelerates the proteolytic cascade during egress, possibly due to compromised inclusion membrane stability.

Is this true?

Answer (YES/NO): YES